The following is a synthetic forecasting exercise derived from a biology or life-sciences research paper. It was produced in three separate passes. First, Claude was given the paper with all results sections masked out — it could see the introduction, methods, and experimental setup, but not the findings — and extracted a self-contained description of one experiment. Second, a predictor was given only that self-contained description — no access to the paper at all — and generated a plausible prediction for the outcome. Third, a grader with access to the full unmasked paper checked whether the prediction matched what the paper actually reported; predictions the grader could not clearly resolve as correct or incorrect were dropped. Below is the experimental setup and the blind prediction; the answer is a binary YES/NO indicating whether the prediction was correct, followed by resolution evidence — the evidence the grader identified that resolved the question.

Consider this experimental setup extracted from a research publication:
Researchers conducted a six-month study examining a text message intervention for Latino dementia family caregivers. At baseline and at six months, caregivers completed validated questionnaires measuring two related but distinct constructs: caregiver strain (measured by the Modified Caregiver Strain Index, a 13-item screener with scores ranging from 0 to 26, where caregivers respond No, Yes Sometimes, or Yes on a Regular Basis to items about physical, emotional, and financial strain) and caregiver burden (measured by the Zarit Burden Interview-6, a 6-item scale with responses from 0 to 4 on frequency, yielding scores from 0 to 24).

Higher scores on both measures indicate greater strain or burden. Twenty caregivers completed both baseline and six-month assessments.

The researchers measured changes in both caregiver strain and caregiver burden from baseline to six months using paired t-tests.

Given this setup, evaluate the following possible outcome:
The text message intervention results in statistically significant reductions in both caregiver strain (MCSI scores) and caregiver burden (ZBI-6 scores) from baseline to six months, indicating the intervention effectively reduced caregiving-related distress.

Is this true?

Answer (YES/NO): NO